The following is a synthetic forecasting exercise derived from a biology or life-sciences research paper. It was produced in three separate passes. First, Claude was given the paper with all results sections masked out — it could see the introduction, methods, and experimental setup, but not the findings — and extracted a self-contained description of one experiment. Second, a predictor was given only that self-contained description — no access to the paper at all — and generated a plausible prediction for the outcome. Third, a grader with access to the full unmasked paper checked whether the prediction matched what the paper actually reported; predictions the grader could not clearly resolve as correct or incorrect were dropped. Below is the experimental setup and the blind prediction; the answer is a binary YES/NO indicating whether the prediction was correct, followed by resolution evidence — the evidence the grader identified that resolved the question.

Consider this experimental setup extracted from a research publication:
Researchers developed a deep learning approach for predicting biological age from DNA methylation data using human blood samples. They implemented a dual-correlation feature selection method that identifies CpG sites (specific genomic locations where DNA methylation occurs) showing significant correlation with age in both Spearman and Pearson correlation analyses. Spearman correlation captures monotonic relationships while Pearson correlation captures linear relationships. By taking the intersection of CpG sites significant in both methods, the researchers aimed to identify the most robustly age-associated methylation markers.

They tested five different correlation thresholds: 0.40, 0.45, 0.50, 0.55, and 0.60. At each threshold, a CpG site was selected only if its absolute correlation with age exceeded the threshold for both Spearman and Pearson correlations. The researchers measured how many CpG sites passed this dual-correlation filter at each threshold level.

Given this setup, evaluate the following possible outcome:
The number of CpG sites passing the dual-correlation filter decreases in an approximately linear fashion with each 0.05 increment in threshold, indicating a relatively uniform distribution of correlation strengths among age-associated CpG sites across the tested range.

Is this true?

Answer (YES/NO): NO